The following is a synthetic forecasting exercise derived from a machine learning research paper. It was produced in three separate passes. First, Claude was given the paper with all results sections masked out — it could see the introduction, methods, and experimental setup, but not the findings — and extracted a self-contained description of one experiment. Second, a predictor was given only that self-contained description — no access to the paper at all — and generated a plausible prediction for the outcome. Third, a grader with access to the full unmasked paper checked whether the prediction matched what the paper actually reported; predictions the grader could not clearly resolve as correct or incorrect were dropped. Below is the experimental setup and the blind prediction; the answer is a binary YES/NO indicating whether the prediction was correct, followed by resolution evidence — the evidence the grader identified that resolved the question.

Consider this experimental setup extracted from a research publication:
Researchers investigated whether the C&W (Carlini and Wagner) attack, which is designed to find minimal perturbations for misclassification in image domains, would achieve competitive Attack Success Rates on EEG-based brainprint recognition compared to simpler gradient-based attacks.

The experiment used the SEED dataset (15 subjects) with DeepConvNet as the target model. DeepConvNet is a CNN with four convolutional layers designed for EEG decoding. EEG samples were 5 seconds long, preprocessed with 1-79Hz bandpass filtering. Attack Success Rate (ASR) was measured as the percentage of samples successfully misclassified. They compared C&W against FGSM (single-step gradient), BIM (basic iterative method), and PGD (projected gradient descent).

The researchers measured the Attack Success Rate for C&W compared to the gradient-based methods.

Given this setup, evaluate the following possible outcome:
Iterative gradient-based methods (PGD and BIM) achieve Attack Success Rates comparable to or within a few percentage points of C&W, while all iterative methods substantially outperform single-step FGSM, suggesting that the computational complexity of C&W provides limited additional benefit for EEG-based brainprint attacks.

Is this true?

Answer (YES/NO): NO